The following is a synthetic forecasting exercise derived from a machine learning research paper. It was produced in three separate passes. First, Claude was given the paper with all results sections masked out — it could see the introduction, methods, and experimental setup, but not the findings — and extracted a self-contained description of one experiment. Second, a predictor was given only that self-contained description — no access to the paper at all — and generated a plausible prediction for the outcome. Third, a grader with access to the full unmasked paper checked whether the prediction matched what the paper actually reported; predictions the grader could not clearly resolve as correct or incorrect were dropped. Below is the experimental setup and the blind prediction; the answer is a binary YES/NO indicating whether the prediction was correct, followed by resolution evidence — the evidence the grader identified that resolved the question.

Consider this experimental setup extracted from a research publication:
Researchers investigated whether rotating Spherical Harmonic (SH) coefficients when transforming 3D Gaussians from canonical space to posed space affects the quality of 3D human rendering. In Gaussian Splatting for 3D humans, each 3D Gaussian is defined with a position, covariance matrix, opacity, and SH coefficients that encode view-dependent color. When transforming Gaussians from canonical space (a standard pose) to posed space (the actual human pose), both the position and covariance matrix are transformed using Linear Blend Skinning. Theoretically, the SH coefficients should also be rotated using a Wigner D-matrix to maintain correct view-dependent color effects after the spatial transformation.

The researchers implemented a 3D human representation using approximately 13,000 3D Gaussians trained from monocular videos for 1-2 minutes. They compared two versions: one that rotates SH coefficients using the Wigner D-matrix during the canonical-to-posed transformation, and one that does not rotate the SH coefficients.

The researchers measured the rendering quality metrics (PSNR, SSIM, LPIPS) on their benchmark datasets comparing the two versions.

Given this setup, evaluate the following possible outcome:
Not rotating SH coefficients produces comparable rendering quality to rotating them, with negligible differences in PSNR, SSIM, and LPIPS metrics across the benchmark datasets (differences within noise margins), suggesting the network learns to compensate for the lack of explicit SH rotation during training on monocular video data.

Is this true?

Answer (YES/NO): YES